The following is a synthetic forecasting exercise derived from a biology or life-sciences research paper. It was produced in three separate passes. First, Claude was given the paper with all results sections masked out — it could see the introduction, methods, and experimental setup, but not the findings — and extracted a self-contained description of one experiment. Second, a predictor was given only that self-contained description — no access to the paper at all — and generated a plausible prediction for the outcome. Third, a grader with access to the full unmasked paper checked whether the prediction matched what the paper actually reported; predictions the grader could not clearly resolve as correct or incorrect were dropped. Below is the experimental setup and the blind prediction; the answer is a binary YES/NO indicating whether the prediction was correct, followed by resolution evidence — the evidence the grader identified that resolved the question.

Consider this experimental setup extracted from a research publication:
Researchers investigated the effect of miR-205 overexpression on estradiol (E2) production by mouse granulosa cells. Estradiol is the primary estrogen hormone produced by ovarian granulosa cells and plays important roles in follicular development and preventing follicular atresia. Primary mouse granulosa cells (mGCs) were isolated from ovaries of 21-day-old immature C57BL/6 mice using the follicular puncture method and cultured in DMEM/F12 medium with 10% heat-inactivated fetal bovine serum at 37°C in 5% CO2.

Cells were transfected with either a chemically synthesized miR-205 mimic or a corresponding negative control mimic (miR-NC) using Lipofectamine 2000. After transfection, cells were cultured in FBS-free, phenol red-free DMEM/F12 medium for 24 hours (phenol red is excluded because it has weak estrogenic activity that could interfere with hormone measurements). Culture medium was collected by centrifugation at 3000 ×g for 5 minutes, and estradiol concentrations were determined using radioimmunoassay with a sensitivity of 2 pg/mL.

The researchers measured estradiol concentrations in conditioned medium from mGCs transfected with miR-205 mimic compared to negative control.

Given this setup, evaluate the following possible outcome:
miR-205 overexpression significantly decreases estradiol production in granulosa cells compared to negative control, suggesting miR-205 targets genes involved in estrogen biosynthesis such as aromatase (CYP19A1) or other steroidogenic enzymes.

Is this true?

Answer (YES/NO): YES